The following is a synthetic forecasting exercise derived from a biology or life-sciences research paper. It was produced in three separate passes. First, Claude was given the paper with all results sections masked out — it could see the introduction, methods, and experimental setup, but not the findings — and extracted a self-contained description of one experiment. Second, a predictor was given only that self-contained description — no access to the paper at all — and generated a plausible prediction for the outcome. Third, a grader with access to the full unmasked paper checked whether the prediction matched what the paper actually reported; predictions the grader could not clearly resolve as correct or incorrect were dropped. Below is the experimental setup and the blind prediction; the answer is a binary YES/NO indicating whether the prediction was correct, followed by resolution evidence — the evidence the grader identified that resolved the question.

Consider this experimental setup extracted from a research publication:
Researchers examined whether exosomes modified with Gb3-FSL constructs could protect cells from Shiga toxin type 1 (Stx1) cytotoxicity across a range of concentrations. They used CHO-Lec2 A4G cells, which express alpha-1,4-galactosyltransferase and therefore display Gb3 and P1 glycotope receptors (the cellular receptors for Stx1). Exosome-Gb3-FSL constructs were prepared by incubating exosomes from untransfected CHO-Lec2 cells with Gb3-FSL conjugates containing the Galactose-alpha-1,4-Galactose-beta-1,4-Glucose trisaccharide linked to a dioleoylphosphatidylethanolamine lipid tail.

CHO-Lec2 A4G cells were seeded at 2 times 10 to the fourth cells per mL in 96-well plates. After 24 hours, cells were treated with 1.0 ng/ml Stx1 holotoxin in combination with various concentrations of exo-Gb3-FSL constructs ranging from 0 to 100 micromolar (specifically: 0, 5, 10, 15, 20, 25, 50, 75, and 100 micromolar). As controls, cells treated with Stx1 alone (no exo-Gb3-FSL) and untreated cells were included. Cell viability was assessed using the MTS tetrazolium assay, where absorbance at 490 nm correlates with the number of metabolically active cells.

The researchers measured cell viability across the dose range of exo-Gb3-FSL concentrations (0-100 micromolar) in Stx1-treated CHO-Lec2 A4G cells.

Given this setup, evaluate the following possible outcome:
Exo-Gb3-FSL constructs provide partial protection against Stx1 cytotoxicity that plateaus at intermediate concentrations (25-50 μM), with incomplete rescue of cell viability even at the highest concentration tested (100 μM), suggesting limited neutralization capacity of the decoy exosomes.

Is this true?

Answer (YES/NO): NO